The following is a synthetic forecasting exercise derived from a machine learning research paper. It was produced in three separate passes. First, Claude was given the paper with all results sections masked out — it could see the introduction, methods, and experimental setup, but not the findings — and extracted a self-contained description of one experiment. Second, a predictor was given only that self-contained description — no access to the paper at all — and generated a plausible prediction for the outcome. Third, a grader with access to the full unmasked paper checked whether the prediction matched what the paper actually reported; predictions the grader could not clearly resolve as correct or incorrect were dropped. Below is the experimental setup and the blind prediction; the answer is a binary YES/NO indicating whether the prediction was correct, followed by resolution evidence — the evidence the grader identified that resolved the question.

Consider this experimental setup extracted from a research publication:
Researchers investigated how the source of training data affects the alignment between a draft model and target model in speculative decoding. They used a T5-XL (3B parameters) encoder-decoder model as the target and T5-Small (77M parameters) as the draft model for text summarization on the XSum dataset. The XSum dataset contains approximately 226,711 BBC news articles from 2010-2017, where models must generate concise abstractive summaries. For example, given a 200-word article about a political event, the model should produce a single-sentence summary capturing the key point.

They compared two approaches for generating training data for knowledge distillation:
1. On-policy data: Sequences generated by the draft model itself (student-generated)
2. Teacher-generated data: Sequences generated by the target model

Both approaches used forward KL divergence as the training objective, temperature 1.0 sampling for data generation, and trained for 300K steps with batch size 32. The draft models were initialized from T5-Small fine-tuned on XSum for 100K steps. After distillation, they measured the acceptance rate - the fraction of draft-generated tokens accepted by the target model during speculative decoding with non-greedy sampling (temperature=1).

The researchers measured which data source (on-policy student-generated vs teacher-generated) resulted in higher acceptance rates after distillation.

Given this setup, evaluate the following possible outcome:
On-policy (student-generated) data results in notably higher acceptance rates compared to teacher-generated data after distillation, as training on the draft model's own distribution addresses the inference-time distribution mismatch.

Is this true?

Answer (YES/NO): NO